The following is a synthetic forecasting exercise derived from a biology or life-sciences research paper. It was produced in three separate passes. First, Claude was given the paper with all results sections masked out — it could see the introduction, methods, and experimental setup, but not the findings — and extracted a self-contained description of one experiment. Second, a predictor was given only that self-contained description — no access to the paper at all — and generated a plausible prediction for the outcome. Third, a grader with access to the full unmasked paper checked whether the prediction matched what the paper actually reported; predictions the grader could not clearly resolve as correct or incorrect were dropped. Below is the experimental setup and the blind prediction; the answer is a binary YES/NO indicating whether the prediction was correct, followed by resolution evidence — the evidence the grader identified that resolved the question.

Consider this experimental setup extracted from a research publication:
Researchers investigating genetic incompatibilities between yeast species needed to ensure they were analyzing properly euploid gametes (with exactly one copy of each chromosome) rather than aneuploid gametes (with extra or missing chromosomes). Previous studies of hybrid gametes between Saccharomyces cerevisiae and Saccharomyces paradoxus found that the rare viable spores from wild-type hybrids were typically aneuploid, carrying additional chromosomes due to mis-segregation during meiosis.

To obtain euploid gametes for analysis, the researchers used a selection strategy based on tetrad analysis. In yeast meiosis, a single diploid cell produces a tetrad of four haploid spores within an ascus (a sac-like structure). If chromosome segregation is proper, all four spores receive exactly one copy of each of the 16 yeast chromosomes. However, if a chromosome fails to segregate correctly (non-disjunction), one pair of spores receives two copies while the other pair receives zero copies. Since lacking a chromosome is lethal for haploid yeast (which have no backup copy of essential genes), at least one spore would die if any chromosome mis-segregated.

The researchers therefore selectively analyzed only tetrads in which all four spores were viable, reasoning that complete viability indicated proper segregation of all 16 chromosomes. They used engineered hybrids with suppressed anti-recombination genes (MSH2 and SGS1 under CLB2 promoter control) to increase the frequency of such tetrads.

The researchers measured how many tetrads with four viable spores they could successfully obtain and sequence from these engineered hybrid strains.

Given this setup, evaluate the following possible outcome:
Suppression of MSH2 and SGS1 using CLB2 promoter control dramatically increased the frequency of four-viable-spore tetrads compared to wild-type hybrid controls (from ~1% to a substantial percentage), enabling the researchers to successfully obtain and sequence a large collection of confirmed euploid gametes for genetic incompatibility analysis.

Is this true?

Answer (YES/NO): NO